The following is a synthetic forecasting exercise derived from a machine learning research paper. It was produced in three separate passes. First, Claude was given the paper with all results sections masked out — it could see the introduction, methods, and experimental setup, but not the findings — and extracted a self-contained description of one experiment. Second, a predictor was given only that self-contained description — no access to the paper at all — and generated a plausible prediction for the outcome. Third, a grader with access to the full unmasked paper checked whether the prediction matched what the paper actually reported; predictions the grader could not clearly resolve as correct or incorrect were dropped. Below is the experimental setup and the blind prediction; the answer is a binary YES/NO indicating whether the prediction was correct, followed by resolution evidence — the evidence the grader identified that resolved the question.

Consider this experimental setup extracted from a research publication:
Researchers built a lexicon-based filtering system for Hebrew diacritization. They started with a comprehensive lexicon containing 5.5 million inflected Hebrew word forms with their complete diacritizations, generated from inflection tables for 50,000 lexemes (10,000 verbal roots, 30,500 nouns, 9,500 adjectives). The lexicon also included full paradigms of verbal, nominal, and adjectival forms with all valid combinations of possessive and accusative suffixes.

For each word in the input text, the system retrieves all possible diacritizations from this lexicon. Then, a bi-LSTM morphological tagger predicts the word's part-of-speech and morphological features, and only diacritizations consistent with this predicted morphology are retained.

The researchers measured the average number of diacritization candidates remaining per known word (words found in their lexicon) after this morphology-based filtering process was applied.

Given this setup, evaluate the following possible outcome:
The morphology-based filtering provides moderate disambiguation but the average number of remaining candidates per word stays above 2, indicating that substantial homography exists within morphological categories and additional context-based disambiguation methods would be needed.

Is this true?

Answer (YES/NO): NO